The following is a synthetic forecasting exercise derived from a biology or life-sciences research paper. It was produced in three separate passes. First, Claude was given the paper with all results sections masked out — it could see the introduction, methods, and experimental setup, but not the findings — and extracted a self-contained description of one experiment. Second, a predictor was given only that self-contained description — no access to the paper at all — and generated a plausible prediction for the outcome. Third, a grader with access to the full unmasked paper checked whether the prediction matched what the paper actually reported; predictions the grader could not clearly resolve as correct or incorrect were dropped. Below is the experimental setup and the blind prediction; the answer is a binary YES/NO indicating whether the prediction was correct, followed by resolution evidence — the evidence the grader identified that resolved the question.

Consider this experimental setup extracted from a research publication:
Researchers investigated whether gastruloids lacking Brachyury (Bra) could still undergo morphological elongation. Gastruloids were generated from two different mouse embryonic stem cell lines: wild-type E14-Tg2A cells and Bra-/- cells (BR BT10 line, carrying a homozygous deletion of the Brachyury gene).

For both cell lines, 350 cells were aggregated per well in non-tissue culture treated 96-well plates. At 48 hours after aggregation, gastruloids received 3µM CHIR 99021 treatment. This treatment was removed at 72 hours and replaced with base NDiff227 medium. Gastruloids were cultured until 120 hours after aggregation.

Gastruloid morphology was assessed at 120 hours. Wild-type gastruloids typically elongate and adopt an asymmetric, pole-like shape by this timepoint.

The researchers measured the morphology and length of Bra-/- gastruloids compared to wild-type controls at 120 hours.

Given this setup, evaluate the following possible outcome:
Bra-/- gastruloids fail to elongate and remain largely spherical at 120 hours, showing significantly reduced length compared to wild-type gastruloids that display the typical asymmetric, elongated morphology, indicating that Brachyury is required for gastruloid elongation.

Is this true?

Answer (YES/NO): YES